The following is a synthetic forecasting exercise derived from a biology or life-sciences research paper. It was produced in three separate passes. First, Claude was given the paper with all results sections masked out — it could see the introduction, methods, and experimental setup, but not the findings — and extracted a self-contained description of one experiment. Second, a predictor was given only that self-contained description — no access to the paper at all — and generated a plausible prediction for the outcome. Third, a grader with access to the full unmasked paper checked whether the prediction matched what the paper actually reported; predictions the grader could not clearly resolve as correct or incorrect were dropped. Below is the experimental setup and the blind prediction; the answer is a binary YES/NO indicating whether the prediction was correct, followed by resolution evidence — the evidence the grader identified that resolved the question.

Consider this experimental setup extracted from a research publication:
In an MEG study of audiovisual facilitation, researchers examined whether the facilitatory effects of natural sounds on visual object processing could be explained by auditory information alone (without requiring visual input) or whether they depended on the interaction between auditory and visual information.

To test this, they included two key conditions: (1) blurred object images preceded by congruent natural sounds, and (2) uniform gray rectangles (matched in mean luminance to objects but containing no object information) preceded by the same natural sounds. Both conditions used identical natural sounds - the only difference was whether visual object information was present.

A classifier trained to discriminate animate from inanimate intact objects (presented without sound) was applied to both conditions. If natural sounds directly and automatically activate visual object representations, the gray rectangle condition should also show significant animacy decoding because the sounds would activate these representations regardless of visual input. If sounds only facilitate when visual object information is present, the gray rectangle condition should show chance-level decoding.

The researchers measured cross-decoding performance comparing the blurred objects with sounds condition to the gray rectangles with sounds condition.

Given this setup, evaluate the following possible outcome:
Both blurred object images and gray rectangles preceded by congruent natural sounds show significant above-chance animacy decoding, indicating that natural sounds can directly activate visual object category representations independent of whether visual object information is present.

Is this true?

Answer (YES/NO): NO